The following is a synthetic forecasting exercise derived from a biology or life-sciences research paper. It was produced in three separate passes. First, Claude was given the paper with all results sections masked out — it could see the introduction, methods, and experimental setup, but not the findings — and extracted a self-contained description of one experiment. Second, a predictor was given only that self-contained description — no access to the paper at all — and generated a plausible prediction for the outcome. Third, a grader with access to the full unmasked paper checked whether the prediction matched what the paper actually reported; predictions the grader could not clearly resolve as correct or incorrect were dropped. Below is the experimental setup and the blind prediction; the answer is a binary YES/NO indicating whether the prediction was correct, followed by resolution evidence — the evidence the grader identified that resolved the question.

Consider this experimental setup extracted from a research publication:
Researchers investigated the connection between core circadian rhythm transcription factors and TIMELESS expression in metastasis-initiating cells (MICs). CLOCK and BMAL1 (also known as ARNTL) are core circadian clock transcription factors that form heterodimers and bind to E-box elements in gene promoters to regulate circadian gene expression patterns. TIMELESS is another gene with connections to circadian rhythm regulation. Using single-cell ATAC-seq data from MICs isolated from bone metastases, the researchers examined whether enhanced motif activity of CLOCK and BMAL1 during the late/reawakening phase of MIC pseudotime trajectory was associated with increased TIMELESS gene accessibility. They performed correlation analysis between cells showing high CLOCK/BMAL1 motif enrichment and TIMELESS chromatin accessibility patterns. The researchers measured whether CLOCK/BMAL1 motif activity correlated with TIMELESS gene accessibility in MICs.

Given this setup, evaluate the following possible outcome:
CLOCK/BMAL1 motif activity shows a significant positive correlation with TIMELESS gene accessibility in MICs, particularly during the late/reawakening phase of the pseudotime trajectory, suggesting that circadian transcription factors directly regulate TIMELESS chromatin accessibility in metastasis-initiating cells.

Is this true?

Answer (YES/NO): NO